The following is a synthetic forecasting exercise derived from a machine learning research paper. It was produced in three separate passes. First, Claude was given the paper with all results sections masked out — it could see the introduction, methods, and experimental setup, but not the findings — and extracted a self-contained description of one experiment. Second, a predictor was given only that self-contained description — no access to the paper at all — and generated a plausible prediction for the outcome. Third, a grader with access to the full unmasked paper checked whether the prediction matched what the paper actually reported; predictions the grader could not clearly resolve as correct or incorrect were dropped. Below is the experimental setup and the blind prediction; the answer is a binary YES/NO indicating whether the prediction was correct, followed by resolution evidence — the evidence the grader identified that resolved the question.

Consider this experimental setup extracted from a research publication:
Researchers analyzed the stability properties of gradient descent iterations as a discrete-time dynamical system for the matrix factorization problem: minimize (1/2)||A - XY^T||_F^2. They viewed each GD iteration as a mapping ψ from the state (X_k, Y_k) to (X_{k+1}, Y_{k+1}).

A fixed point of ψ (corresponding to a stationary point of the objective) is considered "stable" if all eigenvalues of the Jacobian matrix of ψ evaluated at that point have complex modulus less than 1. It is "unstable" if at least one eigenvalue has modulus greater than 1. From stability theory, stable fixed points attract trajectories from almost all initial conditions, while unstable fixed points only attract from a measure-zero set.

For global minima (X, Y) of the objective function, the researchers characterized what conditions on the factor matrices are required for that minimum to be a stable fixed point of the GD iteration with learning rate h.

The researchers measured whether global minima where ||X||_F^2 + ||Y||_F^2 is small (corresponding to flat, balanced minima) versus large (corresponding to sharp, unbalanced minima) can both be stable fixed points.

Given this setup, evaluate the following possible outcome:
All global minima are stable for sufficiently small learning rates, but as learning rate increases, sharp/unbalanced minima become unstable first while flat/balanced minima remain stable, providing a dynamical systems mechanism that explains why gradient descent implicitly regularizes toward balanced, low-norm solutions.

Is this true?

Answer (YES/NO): YES